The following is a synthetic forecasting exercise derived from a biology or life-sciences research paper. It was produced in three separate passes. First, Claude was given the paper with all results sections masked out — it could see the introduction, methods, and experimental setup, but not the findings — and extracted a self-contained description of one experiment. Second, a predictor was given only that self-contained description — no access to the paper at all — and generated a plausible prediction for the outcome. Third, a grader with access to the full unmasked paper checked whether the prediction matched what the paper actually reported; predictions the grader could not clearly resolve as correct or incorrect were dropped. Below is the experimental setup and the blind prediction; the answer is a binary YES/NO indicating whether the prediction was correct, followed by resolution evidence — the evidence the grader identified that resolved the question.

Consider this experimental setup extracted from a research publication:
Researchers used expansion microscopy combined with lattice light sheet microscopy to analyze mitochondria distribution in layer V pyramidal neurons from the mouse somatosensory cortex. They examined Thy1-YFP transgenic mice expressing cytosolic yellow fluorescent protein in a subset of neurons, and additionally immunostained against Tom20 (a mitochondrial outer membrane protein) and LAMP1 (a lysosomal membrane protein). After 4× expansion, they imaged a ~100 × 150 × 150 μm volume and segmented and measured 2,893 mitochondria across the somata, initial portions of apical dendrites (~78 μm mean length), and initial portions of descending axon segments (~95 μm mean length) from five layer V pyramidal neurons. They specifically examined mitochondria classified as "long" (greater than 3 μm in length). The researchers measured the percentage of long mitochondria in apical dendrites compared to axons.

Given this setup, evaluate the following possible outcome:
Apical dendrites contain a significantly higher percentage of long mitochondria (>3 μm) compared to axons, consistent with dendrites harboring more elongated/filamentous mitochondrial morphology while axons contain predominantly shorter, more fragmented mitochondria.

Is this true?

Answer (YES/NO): YES